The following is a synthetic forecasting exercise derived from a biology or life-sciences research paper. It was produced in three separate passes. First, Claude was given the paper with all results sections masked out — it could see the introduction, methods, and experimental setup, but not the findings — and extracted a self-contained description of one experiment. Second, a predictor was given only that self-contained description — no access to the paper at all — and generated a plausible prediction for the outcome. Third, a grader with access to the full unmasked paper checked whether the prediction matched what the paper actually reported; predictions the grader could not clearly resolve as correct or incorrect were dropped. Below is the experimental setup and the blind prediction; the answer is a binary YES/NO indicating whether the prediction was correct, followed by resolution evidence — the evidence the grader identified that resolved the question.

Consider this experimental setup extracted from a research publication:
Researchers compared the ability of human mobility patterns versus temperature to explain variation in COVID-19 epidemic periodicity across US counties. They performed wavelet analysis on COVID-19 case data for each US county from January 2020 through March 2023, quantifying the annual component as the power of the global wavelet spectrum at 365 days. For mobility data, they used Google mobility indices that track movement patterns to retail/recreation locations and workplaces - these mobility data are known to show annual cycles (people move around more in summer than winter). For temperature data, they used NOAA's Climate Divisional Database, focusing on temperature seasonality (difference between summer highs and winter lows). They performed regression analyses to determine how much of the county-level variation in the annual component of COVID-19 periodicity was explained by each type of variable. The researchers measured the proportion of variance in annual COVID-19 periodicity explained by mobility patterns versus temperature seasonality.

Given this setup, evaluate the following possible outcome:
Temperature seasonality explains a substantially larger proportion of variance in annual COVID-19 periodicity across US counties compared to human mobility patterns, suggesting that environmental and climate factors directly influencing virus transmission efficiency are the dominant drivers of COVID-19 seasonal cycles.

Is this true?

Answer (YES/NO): YES